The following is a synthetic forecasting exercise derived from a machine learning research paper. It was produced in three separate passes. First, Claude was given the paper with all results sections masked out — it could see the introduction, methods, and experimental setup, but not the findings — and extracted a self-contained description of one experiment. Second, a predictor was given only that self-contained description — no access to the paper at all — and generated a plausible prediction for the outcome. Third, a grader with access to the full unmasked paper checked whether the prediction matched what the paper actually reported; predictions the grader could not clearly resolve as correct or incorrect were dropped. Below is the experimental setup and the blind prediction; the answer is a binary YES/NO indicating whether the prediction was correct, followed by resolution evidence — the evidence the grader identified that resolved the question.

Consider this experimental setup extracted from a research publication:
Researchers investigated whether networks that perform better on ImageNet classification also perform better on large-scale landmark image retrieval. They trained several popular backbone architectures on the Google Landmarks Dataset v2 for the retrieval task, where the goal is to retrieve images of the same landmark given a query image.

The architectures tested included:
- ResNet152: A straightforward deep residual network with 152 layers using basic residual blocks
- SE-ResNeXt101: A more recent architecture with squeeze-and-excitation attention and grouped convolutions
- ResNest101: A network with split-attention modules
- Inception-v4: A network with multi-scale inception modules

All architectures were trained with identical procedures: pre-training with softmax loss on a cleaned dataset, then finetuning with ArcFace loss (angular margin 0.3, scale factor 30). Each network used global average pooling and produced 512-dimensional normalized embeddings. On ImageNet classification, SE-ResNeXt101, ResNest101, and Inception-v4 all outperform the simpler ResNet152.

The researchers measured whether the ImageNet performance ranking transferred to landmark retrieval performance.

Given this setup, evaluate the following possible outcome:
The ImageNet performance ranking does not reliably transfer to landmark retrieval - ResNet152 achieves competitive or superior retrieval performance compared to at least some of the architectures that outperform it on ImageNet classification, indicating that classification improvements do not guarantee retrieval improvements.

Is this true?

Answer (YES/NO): YES